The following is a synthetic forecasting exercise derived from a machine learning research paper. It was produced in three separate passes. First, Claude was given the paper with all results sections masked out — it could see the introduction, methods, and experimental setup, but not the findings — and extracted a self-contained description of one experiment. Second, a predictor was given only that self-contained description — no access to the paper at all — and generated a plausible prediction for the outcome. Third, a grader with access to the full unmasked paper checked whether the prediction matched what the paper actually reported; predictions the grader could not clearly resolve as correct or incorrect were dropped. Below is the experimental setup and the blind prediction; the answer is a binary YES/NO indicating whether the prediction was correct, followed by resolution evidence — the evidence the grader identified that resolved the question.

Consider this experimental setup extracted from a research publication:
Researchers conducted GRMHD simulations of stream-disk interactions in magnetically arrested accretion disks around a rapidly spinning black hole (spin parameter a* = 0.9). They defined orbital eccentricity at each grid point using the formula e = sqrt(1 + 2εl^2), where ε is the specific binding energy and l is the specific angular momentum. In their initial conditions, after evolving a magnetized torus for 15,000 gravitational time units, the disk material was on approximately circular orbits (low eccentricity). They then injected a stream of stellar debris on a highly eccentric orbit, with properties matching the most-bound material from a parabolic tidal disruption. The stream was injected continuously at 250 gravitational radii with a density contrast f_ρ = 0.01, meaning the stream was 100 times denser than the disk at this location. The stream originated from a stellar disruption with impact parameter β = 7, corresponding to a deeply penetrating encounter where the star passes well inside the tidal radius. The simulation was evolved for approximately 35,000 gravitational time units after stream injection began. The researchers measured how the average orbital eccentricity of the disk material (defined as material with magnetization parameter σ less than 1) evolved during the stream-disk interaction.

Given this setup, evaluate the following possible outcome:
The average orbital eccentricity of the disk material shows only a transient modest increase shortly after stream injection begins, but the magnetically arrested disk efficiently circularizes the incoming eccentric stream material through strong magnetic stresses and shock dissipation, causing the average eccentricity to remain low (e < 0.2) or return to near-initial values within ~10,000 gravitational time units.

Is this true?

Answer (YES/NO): NO